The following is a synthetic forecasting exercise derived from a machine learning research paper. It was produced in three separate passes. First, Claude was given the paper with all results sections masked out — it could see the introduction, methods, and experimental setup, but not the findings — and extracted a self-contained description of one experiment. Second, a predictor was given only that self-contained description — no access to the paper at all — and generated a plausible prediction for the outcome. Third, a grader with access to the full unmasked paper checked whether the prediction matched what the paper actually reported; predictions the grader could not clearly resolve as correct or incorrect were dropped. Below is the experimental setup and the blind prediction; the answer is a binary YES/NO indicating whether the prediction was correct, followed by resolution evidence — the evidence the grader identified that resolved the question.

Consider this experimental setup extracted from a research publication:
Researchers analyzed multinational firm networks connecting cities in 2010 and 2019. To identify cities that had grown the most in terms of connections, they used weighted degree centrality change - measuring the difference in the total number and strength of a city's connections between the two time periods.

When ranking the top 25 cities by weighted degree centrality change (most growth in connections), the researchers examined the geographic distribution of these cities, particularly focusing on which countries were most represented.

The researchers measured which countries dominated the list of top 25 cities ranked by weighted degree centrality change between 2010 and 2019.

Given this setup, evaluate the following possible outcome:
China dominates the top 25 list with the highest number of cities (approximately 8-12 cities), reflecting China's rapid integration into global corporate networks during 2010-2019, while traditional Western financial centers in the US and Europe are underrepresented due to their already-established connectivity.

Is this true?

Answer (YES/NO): NO